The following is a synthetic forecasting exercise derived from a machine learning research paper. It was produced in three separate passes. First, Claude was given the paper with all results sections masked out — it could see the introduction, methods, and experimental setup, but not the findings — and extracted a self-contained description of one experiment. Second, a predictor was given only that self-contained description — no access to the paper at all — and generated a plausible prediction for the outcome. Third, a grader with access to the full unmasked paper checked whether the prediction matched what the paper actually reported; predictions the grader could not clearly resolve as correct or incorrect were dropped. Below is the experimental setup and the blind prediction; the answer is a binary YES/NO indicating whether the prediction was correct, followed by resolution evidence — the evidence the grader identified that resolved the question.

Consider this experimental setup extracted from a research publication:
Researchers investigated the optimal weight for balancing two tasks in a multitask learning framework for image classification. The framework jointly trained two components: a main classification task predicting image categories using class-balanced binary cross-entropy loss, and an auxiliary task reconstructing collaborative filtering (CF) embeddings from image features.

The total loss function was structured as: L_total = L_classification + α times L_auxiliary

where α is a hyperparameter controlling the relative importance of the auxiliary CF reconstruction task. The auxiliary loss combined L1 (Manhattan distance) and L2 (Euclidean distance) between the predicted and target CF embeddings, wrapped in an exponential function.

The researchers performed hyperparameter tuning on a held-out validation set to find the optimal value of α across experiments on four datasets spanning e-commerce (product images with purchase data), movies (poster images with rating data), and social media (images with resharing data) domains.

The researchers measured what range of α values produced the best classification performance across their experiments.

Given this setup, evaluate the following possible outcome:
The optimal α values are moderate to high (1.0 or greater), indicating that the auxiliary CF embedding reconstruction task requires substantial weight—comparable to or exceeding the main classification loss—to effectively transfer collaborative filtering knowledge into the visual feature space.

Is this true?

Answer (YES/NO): YES